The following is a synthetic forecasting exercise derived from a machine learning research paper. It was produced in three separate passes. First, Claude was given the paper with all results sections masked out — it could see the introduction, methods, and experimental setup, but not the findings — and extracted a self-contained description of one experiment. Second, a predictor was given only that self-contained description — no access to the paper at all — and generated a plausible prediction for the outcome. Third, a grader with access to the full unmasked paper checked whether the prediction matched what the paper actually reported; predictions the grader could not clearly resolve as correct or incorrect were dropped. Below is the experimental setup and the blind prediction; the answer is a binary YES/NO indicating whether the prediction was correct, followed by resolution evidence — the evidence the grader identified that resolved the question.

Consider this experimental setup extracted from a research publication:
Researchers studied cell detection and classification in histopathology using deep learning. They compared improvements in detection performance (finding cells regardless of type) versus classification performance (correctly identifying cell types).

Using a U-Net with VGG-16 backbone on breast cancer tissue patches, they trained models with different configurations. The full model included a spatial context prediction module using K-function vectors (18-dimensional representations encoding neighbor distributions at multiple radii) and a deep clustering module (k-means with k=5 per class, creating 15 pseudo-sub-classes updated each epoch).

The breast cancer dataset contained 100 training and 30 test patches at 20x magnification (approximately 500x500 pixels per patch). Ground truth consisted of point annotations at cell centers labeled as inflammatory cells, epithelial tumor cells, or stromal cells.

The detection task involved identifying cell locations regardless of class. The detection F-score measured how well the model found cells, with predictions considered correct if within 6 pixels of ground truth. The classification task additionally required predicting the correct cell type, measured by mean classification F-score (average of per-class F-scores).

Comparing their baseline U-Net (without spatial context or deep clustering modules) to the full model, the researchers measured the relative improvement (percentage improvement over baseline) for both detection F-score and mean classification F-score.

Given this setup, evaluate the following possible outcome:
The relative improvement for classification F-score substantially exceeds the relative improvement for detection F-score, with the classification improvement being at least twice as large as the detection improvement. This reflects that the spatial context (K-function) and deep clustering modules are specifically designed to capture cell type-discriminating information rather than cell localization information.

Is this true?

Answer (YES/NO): YES